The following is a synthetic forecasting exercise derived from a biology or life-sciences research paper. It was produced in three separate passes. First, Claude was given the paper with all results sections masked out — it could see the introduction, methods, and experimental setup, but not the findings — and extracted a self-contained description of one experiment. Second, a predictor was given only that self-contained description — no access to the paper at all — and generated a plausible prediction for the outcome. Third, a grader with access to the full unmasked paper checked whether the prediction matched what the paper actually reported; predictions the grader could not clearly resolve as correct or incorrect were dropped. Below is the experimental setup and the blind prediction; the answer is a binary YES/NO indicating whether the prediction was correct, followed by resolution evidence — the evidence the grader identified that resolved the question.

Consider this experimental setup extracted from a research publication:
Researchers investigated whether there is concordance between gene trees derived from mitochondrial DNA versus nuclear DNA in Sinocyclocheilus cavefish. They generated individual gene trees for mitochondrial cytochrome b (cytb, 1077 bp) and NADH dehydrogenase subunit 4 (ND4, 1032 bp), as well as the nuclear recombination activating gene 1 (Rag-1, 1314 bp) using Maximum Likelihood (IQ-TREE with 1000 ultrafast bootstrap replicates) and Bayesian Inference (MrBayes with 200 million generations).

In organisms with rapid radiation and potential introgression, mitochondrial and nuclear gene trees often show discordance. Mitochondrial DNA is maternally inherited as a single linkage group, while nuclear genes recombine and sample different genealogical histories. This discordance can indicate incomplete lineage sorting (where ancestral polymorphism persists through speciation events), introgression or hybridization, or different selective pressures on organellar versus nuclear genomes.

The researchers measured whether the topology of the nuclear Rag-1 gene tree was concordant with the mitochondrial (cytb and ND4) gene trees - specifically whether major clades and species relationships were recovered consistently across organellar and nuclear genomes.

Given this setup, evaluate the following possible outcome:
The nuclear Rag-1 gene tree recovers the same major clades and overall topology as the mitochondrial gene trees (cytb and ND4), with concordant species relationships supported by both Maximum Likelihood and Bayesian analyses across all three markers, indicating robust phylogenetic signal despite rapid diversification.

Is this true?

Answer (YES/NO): NO